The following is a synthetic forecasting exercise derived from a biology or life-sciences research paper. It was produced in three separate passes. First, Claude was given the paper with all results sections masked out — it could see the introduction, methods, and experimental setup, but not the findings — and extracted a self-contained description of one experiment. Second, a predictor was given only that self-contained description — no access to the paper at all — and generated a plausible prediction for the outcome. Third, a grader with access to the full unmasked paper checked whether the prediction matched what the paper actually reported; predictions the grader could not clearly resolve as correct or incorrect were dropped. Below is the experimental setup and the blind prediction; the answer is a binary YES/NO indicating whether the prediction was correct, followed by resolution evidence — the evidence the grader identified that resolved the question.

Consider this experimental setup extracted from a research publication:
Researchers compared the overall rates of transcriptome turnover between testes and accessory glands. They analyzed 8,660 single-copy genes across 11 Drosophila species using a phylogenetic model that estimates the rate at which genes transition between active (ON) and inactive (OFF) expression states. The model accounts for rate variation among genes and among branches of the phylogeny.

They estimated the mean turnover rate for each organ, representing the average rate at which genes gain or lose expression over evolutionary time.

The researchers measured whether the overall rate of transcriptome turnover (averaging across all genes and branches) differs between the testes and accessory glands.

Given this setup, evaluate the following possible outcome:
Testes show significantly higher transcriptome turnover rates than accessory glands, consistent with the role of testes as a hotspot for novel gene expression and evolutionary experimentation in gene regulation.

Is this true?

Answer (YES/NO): NO